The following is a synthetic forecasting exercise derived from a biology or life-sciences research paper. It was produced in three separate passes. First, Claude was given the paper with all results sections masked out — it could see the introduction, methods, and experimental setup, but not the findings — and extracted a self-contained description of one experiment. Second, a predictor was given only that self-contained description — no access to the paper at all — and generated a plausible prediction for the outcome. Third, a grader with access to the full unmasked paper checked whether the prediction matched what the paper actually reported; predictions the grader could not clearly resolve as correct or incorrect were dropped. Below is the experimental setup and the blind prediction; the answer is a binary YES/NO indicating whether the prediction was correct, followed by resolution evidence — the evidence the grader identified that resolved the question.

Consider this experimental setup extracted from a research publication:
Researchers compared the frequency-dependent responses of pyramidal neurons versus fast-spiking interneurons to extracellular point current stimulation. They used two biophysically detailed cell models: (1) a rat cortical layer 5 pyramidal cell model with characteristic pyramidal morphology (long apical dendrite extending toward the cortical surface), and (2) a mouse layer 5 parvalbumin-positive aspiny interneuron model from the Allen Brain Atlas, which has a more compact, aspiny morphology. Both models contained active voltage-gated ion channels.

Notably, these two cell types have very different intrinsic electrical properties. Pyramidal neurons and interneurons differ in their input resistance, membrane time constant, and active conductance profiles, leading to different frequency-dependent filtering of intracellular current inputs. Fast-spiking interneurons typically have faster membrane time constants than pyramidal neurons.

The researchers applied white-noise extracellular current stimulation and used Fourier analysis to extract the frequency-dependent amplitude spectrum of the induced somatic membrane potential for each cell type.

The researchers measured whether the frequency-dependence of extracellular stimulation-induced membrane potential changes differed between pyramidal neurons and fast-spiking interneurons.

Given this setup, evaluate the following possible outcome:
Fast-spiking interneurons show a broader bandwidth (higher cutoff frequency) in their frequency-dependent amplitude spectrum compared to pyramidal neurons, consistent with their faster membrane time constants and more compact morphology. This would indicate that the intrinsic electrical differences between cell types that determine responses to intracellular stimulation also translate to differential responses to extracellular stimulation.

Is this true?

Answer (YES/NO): NO